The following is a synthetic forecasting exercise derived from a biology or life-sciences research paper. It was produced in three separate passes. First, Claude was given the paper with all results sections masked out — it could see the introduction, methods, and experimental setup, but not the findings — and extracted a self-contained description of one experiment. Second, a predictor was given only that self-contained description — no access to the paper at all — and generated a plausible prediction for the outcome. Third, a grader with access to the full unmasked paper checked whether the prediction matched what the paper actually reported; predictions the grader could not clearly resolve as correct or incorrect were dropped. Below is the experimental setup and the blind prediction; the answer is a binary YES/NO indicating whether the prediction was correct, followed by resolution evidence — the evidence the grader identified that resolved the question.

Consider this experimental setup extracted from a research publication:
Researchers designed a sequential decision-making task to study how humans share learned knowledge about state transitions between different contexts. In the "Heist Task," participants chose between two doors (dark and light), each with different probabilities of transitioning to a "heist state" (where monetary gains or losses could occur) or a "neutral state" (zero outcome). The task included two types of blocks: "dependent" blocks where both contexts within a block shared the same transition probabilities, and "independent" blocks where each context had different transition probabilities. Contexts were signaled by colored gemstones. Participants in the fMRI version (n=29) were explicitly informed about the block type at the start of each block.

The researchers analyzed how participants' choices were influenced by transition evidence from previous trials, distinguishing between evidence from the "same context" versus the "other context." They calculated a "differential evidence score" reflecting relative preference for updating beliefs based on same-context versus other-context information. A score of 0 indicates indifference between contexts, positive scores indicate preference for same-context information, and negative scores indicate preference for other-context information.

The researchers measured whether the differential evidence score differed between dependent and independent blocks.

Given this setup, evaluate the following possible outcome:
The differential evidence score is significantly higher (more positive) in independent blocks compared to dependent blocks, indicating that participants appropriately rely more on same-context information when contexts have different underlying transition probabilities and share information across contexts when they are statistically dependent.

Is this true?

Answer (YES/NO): YES